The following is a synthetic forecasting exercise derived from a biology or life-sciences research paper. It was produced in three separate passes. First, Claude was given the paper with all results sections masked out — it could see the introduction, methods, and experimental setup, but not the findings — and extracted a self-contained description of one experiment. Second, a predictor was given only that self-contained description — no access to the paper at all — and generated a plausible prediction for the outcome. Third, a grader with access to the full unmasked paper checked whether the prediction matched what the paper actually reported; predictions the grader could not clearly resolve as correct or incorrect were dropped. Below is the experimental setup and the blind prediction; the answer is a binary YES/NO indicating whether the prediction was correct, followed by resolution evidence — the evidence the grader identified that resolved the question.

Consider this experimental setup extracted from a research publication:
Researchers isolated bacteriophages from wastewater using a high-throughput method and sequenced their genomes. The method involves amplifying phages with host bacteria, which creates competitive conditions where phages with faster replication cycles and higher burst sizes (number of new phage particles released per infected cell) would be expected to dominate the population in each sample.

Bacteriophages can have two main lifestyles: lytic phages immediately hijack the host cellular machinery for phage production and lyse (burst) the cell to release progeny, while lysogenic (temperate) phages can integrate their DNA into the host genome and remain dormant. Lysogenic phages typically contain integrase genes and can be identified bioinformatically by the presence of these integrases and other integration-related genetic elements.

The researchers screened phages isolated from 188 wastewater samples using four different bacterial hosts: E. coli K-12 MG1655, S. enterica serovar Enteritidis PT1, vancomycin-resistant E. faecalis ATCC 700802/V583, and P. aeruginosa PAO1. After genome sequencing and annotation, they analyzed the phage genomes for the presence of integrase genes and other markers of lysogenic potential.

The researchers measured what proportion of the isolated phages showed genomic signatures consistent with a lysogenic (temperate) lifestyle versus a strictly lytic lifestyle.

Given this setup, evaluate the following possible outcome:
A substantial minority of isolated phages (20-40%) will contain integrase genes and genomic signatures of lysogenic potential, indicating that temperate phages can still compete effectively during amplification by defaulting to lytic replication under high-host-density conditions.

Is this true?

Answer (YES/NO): NO